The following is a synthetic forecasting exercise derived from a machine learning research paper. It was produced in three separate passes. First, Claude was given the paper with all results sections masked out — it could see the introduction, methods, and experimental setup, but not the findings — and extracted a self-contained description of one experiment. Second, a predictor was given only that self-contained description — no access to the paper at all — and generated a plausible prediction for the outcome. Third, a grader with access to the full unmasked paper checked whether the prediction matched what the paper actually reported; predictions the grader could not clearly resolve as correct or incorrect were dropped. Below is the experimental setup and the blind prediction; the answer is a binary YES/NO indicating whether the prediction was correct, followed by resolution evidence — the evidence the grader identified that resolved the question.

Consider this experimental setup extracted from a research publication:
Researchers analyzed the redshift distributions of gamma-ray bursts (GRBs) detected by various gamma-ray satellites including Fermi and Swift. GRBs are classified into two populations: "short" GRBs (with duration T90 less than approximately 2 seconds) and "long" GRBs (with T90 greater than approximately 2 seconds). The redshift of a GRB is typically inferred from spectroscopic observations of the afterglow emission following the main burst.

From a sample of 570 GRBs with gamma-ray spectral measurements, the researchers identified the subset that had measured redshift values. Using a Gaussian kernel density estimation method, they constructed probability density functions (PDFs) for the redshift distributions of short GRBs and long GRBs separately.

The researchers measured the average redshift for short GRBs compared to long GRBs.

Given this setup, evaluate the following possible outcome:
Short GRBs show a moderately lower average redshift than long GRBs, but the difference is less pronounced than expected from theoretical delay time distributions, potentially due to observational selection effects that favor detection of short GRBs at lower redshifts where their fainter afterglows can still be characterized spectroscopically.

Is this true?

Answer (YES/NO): NO